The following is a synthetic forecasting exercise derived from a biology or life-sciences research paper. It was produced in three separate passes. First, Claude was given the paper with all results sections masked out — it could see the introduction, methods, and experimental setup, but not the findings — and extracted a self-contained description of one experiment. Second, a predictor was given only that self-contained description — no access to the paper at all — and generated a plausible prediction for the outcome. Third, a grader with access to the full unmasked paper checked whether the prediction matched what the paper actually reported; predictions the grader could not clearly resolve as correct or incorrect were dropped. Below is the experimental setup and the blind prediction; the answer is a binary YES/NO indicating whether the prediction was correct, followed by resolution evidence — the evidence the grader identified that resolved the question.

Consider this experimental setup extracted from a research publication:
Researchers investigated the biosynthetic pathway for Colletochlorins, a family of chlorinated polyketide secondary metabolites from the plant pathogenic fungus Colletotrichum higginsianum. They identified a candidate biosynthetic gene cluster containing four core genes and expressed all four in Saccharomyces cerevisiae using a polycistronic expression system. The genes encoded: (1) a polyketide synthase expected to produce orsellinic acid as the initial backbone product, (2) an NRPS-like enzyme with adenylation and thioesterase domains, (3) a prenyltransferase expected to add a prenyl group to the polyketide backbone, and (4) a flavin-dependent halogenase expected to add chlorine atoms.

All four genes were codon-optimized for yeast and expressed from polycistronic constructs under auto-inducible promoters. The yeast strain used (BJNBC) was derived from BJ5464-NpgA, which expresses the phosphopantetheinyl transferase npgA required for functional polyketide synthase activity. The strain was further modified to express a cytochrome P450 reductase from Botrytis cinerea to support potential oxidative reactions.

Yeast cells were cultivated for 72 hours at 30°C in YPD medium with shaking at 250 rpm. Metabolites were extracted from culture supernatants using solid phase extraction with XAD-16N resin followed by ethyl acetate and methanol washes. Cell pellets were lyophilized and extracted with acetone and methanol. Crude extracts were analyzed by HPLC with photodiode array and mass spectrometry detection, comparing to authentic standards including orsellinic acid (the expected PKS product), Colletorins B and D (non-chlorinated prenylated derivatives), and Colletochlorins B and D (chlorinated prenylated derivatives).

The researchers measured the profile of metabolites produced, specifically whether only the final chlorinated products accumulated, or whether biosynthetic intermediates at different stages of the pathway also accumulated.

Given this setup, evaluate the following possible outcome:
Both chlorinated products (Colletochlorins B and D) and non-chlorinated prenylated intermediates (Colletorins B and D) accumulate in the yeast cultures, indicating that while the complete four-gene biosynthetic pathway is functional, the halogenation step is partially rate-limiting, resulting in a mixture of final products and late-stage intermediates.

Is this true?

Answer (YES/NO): YES